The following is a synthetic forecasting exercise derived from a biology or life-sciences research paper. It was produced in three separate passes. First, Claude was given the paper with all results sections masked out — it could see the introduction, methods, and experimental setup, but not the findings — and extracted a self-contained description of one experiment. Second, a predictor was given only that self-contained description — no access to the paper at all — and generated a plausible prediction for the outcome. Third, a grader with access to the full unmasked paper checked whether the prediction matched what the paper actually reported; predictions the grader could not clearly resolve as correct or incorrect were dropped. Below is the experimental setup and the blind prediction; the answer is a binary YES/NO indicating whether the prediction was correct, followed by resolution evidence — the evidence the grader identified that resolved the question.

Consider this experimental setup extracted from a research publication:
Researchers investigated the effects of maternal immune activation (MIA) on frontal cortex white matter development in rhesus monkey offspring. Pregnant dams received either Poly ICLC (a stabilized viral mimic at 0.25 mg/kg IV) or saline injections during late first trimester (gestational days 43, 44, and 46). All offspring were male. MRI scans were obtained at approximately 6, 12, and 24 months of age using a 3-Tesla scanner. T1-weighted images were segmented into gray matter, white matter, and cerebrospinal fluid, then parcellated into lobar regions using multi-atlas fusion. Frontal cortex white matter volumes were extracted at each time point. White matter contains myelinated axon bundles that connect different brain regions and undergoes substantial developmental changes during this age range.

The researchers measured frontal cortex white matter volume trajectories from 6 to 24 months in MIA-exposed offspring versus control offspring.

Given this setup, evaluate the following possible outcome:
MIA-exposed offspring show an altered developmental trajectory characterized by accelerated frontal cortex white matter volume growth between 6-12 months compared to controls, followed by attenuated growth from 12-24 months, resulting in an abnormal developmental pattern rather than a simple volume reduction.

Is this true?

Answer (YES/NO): NO